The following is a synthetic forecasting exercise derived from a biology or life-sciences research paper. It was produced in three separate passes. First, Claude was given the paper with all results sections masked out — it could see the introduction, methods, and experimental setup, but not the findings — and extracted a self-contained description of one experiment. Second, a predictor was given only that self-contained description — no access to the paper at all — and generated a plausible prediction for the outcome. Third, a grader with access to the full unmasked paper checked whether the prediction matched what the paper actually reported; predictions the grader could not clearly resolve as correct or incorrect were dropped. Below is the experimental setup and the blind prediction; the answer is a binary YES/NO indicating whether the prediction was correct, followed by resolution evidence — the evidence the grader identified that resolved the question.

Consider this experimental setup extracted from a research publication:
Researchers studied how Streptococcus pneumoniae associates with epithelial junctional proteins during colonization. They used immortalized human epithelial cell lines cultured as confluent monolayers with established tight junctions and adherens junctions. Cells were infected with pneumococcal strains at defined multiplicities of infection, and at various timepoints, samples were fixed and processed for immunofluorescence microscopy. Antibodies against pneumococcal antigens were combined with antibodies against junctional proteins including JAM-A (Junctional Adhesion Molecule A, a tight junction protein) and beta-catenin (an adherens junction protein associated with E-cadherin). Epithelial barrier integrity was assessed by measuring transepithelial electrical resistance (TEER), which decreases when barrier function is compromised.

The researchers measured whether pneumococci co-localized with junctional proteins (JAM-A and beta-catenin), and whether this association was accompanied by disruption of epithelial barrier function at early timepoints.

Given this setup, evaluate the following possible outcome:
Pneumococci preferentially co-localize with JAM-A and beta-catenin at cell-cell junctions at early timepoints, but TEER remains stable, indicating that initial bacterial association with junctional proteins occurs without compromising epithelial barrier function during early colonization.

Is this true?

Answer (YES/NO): YES